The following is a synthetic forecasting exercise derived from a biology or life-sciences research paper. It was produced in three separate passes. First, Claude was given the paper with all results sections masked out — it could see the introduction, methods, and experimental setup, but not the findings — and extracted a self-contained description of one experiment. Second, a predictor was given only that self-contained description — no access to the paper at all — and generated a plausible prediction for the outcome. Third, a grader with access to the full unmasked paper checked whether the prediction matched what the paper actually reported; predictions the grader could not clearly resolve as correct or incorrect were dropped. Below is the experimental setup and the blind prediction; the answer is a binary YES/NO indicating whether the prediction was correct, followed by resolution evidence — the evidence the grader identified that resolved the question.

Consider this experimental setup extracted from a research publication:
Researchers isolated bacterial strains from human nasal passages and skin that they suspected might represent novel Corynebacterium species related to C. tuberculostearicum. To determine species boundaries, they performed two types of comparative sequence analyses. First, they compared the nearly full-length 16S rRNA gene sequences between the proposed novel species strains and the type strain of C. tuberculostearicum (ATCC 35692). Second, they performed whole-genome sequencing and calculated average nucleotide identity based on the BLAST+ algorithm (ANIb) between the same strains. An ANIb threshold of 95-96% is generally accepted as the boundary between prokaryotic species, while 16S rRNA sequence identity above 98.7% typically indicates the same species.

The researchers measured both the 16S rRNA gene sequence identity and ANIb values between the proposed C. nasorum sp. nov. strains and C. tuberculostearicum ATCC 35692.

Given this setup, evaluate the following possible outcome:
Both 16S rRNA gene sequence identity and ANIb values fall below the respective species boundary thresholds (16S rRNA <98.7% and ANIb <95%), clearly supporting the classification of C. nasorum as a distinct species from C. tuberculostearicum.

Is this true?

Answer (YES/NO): NO